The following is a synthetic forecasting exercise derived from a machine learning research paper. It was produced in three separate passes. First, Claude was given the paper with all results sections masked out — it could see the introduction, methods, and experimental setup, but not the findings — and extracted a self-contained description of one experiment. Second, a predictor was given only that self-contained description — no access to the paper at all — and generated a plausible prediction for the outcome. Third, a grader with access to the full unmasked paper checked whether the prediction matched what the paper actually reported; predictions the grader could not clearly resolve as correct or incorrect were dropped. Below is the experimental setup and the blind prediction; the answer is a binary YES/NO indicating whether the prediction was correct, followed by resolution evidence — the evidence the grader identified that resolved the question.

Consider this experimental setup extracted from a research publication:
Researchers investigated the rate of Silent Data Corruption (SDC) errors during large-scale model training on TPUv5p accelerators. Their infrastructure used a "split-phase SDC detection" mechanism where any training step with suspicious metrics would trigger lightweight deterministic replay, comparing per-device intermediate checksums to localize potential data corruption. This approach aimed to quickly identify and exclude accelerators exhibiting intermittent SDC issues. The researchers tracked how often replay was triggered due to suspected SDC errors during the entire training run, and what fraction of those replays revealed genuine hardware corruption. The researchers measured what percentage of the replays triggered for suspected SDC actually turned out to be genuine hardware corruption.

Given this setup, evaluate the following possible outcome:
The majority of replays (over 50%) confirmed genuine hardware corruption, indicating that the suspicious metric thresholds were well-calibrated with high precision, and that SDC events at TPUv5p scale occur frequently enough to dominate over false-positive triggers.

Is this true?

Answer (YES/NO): NO